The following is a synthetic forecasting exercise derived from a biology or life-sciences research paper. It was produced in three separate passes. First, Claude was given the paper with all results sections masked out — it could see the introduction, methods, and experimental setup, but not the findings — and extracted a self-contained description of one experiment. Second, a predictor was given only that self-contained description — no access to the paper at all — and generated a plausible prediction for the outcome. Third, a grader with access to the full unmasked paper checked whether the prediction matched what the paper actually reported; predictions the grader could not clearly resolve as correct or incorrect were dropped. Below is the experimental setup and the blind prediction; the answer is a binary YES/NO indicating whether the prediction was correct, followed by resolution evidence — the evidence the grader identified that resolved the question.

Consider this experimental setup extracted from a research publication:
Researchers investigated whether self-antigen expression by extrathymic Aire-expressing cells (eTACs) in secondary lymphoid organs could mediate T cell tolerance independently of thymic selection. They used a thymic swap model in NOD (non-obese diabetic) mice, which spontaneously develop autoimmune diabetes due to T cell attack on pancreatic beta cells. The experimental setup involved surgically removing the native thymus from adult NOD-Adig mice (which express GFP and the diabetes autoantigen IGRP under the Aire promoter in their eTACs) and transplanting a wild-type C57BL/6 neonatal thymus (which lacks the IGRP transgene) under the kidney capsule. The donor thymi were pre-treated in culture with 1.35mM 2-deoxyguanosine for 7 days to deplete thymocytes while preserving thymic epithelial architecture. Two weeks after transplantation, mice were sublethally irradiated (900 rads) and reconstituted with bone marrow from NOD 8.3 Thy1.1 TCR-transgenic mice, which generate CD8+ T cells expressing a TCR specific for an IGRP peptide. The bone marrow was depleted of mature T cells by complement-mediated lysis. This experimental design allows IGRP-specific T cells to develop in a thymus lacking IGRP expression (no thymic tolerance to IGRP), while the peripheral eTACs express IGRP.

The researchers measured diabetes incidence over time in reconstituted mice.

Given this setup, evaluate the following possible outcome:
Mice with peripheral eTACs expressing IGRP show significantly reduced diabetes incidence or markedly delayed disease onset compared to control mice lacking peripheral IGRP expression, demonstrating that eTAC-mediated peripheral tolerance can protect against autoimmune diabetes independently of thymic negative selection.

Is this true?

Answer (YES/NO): YES